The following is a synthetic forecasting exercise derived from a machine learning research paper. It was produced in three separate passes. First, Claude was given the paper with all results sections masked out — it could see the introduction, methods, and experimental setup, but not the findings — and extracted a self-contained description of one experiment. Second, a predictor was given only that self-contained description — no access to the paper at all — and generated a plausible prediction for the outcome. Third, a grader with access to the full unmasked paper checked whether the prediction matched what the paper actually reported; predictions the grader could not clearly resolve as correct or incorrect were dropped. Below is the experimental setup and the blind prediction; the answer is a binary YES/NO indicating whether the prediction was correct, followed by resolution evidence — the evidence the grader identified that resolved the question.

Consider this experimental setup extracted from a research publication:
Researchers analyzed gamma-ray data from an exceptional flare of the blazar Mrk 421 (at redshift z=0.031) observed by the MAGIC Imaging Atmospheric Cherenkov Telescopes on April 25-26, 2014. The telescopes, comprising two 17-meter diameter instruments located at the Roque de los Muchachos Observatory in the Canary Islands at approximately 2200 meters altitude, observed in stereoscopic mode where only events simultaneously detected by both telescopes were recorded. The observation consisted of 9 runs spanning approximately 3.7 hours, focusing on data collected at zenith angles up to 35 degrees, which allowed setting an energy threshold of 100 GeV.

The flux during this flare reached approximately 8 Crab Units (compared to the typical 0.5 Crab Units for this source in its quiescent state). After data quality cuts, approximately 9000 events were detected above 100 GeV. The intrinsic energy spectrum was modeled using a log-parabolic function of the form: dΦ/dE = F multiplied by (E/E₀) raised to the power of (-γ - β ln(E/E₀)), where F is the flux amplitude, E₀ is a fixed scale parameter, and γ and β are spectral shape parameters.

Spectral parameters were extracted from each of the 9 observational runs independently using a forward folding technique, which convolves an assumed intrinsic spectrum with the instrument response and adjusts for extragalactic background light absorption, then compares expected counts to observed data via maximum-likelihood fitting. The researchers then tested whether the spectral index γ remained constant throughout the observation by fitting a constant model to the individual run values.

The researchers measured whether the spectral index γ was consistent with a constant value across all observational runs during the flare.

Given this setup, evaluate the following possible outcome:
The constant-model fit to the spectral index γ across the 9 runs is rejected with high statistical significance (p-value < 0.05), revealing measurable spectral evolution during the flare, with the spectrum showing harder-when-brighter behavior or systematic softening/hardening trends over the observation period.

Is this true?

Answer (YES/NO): NO